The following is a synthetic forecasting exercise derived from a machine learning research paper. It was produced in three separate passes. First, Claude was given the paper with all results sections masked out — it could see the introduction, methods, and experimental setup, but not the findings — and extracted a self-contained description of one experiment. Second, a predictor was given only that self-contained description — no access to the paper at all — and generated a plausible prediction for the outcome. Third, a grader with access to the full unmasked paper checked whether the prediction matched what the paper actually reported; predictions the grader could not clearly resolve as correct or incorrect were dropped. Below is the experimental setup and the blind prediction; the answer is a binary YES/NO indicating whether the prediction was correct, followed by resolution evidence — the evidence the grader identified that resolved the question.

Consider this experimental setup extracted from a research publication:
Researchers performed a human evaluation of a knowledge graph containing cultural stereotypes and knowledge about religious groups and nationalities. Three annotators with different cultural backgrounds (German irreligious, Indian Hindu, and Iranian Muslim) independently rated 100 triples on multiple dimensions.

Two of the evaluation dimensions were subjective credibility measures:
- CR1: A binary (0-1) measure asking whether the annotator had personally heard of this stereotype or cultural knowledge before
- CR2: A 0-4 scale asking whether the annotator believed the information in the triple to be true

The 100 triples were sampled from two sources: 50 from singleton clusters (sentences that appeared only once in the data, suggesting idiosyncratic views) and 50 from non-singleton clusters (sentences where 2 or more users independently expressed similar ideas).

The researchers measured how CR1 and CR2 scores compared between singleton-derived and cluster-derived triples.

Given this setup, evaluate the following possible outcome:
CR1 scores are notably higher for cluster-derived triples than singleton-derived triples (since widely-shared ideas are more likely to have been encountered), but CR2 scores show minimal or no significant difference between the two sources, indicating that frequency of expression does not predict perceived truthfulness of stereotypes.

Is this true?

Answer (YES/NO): NO